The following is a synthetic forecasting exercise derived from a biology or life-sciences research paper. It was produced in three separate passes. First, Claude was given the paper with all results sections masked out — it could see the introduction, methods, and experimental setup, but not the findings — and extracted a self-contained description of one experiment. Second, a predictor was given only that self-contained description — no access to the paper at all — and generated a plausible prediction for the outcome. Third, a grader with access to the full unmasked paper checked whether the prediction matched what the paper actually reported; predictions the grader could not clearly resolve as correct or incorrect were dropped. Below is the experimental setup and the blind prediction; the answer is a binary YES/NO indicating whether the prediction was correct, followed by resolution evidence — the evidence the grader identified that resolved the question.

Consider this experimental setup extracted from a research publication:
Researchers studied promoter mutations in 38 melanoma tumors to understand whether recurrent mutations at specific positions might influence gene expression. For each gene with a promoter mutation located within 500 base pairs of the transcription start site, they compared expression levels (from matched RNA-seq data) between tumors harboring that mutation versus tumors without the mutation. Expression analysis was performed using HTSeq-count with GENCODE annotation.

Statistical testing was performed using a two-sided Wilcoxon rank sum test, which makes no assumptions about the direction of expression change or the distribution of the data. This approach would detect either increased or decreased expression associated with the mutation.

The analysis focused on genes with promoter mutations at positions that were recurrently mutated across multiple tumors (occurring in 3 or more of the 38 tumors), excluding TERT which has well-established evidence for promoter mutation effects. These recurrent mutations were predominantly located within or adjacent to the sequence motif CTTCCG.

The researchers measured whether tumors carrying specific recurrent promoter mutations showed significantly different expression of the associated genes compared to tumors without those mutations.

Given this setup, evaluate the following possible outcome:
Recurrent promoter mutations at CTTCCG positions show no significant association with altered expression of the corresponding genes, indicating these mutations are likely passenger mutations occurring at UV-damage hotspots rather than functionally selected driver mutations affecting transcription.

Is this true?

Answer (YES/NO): YES